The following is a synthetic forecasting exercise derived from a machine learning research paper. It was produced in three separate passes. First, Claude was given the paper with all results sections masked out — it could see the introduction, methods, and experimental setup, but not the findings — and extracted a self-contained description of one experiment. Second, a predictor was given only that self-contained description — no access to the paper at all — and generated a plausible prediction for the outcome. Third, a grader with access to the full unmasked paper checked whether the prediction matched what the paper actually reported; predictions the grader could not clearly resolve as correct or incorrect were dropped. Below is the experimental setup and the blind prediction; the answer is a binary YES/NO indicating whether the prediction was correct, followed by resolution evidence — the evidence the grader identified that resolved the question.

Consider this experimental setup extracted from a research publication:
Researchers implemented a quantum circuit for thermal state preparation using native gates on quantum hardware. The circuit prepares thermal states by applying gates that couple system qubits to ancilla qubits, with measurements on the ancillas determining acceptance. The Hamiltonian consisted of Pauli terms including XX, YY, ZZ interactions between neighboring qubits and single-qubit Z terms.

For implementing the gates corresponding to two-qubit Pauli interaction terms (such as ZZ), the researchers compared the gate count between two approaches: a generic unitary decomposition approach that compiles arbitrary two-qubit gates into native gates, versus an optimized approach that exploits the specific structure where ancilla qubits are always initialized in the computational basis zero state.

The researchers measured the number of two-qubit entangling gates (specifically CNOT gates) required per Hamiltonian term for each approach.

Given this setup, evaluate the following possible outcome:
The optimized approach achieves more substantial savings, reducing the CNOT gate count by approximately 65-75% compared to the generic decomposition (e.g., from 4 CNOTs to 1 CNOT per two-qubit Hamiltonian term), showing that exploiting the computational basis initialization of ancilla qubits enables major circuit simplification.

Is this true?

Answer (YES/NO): NO